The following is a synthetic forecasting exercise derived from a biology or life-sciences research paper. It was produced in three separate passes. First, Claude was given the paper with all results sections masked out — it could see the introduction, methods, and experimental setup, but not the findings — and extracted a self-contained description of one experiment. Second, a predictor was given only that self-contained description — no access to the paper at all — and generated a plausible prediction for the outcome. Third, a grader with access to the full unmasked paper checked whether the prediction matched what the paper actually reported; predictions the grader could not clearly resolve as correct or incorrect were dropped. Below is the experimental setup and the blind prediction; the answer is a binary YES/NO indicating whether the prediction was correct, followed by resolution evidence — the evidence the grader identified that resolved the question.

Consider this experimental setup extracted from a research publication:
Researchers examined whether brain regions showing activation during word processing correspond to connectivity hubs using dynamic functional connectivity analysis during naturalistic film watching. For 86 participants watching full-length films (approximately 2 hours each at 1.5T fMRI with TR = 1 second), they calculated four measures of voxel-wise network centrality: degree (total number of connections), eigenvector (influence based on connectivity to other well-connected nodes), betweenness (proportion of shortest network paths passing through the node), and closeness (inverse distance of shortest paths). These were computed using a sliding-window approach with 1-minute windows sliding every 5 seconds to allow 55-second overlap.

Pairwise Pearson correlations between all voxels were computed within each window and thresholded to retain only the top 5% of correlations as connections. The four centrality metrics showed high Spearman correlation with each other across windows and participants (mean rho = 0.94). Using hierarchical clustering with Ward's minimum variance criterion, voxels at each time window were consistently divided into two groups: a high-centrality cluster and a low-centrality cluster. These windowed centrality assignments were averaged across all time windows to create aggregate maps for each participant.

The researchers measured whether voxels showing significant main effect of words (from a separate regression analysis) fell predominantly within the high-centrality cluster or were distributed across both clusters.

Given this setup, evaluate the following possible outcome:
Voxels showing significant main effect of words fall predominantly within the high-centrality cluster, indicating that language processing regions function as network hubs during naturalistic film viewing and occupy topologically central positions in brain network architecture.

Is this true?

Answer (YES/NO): YES